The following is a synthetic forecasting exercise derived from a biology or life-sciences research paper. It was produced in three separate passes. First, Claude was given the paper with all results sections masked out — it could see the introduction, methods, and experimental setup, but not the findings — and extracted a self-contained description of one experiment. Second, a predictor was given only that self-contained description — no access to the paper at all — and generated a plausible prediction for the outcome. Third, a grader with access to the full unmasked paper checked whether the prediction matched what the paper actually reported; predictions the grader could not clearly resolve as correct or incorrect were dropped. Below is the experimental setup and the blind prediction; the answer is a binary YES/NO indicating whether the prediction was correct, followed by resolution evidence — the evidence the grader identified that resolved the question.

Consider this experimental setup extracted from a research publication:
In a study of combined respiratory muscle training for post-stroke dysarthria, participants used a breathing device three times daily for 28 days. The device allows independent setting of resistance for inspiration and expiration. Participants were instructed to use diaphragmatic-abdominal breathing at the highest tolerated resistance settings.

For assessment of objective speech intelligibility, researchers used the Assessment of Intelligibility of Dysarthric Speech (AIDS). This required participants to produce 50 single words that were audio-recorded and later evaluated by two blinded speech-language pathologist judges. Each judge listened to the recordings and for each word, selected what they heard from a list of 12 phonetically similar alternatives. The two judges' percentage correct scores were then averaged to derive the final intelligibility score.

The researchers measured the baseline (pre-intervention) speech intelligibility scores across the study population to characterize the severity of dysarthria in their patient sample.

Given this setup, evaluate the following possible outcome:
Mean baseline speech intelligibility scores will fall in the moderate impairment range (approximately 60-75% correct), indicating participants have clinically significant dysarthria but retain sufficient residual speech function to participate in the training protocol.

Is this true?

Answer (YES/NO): NO